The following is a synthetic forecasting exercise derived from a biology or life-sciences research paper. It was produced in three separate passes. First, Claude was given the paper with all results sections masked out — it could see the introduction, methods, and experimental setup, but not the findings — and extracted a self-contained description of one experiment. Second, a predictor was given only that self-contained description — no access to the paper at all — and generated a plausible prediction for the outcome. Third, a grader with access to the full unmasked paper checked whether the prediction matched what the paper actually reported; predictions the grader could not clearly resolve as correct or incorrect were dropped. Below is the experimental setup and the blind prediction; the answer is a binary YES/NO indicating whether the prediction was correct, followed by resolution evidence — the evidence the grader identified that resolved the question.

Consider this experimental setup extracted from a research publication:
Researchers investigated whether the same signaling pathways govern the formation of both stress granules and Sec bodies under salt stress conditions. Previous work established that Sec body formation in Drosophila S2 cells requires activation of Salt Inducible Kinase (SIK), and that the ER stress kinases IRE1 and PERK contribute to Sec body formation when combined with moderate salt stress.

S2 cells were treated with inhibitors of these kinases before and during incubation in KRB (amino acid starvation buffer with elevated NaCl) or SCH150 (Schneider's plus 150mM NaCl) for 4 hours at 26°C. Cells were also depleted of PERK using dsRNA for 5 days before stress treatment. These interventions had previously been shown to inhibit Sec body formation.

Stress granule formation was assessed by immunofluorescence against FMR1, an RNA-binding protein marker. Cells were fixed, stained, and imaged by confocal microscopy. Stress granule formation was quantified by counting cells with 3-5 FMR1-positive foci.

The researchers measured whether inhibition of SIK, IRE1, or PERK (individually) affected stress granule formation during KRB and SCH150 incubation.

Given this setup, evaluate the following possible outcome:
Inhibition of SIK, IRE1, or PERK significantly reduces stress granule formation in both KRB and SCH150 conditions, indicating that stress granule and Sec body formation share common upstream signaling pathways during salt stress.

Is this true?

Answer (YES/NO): NO